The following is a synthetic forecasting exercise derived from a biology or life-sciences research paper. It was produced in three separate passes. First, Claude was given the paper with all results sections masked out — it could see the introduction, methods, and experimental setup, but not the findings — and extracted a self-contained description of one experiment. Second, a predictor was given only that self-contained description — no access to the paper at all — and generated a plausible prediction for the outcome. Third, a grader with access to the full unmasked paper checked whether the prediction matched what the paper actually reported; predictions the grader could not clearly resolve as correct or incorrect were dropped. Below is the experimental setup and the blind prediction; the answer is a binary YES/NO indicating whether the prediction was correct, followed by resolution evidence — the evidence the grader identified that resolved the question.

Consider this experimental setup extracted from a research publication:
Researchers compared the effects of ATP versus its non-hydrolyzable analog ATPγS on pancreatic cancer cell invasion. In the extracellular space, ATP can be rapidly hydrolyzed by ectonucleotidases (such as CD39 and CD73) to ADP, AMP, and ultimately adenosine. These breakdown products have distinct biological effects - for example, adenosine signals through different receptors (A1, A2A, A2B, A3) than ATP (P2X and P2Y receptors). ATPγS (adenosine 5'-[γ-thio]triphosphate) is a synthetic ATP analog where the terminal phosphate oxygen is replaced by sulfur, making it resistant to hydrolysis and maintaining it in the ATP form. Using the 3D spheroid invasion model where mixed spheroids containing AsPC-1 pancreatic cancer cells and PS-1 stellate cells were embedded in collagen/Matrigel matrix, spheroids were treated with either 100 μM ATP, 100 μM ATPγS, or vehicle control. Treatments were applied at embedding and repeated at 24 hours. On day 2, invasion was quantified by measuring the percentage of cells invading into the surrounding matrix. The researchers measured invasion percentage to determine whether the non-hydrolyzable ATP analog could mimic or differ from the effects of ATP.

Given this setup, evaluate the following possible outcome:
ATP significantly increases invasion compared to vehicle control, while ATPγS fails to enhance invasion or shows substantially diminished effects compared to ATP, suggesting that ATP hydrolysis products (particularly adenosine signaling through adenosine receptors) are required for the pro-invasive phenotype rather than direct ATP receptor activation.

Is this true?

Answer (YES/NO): NO